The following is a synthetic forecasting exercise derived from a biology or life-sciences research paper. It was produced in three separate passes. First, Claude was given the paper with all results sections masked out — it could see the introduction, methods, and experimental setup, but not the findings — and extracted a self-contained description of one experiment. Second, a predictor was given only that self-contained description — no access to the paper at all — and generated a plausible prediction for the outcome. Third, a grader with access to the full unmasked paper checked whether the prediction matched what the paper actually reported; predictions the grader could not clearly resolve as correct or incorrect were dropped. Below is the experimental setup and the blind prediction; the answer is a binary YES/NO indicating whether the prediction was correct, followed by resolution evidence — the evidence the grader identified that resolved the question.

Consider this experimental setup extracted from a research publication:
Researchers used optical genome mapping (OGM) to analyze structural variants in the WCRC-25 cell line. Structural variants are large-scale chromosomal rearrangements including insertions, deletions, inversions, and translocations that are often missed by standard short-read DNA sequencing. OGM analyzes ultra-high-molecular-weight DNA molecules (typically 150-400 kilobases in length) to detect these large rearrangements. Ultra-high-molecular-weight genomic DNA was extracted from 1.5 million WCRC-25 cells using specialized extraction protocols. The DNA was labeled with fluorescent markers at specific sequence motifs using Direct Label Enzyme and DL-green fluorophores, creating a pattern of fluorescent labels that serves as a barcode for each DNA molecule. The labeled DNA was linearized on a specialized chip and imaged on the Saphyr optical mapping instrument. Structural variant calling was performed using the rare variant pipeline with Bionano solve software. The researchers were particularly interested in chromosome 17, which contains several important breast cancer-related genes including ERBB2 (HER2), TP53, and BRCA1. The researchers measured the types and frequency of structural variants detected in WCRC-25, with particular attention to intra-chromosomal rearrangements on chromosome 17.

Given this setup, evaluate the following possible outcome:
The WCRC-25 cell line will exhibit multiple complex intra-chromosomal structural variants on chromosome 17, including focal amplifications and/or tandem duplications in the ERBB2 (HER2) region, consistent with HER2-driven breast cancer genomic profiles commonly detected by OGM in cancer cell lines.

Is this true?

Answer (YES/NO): NO